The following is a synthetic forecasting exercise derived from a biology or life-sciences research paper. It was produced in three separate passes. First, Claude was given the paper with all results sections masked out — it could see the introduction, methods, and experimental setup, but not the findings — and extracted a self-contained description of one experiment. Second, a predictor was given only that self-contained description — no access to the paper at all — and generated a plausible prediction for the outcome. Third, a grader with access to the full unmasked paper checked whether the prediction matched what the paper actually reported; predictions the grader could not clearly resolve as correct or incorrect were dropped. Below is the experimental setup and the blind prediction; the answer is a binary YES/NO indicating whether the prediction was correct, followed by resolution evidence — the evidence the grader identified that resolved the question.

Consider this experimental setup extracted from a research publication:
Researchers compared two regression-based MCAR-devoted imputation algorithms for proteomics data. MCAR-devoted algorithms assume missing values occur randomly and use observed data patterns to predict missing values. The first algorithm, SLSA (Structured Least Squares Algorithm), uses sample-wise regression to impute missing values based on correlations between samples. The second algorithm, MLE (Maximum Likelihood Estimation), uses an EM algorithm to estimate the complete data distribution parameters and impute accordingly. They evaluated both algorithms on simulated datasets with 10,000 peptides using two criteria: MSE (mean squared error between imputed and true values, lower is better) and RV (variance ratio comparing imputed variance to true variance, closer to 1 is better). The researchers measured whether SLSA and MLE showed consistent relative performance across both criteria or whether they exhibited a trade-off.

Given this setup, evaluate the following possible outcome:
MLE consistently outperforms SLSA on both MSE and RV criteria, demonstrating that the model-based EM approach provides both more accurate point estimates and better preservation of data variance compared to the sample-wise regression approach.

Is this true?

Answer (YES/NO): NO